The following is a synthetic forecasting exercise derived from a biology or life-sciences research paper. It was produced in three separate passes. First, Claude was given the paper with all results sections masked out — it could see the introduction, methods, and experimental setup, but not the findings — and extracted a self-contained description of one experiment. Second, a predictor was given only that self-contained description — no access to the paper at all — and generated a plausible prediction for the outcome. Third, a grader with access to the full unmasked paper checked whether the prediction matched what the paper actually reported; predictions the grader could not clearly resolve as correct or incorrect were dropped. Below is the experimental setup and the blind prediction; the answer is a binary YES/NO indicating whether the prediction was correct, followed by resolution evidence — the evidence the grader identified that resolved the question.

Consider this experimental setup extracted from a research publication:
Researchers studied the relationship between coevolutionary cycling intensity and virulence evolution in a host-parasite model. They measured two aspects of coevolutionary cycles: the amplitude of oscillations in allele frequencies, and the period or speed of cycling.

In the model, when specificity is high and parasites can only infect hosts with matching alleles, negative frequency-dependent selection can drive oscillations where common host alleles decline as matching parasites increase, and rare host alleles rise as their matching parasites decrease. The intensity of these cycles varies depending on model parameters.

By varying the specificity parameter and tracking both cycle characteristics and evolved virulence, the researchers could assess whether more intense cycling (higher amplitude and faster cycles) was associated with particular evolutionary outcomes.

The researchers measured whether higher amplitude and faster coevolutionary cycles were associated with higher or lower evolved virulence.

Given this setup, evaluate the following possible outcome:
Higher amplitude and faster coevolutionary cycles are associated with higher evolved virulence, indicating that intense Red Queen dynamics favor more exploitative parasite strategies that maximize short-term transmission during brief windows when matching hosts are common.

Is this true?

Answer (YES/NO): YES